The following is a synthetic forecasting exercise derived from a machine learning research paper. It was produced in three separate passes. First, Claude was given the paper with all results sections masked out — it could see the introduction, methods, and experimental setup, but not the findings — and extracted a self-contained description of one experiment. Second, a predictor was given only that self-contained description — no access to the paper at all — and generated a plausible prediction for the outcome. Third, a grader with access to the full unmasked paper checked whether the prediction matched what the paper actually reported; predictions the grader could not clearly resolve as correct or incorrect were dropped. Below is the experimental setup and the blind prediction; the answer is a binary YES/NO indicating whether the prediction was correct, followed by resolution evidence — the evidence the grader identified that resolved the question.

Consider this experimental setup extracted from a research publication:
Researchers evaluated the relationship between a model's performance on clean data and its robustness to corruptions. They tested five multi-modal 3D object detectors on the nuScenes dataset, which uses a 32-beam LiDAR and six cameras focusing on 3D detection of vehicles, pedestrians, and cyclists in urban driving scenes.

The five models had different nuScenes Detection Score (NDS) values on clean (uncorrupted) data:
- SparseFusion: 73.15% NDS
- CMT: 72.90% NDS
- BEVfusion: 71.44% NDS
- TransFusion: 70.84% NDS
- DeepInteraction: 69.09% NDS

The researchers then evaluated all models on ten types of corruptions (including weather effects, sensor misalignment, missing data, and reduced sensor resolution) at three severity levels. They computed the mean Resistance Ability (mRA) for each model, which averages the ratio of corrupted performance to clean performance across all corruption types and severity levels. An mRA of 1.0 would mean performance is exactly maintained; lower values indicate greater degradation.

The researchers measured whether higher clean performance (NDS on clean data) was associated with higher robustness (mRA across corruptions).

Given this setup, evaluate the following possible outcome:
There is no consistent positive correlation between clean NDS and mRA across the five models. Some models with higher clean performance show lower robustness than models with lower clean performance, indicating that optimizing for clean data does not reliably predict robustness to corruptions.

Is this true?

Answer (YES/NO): YES